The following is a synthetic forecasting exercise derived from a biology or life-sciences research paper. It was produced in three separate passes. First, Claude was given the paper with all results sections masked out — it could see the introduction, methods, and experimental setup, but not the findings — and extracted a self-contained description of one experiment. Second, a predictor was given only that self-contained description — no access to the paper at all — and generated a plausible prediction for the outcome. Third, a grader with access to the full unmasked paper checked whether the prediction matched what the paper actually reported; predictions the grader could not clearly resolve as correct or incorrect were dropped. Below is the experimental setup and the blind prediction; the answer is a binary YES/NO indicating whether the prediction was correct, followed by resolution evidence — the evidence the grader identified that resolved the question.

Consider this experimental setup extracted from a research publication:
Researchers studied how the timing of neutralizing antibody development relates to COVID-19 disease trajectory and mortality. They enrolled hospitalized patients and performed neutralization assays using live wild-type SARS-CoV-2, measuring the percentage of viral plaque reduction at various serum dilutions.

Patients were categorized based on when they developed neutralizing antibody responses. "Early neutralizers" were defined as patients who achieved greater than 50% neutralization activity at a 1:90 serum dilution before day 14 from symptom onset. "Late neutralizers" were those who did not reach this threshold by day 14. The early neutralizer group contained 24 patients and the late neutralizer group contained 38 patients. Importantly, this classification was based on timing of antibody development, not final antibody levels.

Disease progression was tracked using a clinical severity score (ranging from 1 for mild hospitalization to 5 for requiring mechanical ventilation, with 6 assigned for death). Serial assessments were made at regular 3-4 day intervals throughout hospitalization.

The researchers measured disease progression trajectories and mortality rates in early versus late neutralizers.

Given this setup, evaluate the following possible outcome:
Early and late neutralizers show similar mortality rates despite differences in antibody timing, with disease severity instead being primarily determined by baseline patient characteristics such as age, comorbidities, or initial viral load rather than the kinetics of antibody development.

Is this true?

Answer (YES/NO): NO